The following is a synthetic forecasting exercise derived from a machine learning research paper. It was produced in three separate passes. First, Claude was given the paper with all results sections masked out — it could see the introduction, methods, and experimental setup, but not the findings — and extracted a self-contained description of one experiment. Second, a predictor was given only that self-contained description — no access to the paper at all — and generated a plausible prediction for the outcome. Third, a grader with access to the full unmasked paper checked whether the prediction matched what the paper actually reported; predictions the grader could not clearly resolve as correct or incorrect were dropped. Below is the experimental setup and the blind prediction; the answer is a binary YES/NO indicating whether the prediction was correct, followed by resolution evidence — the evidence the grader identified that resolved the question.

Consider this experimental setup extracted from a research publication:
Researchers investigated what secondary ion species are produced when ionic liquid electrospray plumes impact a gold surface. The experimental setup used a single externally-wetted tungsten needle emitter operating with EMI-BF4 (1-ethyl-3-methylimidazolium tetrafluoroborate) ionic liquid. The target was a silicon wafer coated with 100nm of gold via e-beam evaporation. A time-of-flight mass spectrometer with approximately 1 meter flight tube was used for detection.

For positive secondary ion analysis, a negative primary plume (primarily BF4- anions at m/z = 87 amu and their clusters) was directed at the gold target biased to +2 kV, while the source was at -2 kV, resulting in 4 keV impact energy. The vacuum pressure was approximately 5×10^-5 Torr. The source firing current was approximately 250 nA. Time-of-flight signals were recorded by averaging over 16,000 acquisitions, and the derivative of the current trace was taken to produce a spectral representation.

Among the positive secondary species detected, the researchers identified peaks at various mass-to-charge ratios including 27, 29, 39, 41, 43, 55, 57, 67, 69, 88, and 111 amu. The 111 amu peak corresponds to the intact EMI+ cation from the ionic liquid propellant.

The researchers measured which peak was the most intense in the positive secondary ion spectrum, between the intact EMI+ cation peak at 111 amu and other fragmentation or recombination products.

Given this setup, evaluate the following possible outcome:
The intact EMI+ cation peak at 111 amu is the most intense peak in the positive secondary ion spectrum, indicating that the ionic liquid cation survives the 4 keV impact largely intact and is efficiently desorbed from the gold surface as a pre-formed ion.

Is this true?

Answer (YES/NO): NO